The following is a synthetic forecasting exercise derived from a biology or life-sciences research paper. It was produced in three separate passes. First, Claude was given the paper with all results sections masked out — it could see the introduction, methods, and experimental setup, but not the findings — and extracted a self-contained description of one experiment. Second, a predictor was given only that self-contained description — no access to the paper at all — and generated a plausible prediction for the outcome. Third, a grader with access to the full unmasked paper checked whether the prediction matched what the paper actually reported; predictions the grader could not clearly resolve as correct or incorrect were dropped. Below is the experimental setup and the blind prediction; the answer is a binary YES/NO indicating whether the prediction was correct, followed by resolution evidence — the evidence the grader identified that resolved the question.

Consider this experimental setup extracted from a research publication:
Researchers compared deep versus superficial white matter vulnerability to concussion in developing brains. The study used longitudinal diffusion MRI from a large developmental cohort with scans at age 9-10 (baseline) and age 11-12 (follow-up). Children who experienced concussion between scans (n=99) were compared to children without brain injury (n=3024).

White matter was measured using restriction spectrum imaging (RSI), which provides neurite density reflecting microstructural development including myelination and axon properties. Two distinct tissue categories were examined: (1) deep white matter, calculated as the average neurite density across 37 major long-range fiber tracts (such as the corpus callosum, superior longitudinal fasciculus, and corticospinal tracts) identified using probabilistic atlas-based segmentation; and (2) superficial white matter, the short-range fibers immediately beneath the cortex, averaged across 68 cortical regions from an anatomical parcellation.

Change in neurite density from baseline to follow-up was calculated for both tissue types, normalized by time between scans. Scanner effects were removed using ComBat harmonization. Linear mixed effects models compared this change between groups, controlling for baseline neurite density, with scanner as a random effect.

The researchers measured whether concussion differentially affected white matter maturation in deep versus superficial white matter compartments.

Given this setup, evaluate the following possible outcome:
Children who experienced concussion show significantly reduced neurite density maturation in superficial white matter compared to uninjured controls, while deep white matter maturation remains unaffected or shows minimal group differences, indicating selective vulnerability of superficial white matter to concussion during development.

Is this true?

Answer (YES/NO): YES